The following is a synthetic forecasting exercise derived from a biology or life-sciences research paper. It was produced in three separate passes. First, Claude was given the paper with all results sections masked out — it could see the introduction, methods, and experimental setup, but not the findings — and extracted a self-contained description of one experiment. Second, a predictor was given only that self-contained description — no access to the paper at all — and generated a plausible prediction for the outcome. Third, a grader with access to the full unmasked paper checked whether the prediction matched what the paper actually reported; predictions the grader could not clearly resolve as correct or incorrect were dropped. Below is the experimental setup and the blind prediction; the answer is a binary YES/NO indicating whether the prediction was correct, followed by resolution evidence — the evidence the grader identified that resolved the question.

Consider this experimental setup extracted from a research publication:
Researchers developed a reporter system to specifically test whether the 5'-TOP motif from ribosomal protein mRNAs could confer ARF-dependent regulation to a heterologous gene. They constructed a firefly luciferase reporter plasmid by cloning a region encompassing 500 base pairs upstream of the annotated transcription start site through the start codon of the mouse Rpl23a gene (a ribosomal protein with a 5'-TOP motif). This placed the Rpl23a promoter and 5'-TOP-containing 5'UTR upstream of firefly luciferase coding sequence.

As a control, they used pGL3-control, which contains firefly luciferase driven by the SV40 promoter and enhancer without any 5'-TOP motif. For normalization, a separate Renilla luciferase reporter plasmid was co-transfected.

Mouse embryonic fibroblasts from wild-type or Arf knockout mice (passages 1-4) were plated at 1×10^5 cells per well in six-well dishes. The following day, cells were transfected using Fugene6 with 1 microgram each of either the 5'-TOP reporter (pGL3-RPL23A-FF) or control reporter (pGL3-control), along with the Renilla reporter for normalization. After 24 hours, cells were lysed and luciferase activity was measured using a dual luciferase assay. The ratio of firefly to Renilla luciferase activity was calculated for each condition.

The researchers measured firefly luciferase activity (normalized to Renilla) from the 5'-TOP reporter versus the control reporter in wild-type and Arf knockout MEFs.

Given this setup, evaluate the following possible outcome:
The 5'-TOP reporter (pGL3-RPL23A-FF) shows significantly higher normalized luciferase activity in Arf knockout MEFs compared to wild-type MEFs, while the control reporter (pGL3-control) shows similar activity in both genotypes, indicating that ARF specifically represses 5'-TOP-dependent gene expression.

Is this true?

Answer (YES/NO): YES